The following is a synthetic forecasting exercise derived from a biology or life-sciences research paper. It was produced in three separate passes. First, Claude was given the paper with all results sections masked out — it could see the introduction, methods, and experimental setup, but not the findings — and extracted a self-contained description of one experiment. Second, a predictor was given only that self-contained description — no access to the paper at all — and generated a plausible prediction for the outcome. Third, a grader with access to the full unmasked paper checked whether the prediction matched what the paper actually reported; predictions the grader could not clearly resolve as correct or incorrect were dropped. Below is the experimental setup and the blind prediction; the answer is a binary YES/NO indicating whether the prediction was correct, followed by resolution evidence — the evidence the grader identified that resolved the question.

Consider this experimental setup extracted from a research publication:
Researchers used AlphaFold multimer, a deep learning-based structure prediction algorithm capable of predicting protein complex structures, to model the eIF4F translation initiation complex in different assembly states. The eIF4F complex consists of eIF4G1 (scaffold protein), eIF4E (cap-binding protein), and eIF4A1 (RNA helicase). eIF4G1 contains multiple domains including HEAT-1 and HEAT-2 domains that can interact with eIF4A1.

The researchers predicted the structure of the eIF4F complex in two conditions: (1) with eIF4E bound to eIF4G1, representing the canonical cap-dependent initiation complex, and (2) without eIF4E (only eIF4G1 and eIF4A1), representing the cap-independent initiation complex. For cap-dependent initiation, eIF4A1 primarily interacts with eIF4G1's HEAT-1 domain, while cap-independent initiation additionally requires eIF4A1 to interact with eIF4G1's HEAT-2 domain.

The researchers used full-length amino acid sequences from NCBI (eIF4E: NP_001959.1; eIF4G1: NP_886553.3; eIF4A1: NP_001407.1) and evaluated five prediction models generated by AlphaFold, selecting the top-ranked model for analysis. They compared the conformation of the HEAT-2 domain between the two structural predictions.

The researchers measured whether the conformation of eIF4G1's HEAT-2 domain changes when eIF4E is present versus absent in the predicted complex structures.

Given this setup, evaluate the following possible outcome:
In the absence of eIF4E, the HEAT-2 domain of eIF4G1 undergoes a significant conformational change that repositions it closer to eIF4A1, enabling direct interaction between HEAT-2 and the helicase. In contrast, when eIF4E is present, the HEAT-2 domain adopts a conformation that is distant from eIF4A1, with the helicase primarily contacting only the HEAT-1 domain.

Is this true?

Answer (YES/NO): NO